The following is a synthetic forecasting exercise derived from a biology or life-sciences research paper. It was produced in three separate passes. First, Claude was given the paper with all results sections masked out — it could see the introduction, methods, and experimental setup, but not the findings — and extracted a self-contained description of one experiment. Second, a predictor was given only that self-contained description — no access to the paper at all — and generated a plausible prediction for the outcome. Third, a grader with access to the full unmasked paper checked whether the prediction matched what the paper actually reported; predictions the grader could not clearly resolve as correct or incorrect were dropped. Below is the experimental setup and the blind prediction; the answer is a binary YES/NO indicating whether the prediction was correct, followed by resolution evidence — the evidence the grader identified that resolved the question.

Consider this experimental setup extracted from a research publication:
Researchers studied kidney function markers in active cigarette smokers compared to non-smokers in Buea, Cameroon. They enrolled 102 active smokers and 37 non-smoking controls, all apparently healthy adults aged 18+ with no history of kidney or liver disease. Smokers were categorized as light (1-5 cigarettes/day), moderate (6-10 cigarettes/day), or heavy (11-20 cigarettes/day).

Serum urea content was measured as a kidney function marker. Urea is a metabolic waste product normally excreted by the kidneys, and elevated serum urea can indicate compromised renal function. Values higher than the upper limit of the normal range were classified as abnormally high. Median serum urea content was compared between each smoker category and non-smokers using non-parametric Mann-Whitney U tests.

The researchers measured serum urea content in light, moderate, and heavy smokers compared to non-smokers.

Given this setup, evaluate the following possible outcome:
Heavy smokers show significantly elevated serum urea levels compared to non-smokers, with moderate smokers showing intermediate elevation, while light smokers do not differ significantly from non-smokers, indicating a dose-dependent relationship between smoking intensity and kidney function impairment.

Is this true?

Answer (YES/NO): NO